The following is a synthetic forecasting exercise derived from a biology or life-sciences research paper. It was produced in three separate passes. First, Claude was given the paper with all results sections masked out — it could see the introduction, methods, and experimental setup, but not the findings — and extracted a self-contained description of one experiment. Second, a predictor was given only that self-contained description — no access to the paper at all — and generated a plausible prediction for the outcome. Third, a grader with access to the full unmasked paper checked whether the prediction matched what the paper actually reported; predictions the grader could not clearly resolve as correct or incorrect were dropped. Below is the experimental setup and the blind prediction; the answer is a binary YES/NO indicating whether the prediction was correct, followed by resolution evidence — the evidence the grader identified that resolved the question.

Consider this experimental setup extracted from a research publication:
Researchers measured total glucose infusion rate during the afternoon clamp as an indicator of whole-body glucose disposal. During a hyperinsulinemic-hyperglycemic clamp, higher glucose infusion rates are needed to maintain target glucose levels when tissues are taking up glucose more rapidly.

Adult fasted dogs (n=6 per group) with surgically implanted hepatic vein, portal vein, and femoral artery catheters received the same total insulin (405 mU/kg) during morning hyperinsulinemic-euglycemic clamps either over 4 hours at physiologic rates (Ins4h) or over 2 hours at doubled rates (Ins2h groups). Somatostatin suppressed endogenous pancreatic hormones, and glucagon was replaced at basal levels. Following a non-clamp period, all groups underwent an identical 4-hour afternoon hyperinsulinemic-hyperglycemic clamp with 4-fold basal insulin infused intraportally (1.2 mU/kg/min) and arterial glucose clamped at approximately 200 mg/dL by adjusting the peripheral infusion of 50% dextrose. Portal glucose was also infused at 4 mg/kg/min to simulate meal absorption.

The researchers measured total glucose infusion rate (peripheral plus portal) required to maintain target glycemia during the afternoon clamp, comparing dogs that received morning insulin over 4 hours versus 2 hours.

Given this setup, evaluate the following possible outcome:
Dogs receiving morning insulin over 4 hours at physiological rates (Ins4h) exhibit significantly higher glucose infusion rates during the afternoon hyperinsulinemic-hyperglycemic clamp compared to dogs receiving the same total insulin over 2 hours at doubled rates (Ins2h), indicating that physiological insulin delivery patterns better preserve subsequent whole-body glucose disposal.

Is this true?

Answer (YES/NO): NO